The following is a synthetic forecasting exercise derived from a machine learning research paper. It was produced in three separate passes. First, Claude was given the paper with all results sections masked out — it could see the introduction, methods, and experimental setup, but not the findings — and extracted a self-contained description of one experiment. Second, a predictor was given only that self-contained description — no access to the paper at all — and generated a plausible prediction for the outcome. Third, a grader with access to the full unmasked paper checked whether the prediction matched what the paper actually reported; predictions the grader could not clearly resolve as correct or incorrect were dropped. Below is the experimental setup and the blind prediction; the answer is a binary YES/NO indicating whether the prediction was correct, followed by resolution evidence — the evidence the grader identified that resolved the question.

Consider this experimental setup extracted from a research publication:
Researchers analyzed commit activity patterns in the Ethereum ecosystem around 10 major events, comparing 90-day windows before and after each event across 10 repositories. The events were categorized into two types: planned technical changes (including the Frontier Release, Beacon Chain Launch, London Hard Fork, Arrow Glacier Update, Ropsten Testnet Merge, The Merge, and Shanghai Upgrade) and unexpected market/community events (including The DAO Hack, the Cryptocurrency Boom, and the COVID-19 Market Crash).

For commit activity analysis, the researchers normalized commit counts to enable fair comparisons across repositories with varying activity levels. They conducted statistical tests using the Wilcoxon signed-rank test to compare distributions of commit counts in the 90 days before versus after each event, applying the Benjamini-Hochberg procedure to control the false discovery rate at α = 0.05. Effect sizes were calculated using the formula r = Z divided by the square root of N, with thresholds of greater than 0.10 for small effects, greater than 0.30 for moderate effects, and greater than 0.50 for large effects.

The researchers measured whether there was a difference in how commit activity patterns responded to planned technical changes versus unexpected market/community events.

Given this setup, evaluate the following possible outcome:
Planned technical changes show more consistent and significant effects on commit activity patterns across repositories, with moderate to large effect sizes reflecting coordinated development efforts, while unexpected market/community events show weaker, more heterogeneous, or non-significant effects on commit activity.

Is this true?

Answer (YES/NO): NO